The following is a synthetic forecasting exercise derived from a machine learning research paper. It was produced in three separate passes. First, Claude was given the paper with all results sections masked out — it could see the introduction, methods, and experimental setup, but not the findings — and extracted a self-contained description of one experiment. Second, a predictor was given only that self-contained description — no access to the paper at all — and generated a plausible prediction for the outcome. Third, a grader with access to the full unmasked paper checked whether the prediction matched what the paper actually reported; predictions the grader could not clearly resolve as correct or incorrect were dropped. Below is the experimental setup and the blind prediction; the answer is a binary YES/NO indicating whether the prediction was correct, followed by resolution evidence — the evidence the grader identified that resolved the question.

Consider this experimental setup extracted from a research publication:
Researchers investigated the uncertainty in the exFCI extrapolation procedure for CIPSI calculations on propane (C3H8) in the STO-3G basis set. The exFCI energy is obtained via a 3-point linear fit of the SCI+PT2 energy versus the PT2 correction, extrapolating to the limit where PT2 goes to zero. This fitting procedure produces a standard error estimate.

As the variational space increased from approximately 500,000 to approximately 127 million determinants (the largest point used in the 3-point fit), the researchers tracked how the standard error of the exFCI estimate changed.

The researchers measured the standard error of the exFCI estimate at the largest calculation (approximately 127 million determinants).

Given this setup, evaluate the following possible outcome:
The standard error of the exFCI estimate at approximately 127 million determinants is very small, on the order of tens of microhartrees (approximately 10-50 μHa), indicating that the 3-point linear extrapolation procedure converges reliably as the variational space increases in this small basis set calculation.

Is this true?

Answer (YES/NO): NO